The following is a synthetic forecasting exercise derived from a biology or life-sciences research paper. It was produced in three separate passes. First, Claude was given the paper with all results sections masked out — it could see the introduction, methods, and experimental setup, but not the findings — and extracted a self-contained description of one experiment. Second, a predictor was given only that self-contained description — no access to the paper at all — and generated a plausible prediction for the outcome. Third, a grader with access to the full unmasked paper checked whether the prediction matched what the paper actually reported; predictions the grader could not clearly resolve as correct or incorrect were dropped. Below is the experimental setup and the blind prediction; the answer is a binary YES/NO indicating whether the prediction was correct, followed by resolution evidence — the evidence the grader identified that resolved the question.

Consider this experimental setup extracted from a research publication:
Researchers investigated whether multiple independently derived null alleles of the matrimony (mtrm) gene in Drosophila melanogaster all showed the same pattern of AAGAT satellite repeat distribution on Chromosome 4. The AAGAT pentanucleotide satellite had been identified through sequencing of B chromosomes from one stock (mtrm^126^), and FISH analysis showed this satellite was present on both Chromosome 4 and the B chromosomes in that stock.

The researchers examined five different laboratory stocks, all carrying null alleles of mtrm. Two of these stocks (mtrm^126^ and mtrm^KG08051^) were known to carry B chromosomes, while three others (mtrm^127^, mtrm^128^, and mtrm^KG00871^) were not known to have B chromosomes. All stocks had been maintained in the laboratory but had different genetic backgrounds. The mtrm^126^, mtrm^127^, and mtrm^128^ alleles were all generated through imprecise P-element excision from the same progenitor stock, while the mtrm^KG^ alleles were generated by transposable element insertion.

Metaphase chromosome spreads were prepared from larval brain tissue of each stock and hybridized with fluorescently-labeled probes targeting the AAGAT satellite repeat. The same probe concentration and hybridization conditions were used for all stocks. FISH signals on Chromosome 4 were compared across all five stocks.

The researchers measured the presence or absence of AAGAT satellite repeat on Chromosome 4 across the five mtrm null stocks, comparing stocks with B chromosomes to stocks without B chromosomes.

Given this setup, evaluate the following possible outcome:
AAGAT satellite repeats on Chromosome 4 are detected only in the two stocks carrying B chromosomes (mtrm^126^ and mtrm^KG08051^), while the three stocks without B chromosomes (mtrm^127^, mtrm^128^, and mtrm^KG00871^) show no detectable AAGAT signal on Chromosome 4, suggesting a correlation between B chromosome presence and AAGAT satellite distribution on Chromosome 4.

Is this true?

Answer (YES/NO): YES